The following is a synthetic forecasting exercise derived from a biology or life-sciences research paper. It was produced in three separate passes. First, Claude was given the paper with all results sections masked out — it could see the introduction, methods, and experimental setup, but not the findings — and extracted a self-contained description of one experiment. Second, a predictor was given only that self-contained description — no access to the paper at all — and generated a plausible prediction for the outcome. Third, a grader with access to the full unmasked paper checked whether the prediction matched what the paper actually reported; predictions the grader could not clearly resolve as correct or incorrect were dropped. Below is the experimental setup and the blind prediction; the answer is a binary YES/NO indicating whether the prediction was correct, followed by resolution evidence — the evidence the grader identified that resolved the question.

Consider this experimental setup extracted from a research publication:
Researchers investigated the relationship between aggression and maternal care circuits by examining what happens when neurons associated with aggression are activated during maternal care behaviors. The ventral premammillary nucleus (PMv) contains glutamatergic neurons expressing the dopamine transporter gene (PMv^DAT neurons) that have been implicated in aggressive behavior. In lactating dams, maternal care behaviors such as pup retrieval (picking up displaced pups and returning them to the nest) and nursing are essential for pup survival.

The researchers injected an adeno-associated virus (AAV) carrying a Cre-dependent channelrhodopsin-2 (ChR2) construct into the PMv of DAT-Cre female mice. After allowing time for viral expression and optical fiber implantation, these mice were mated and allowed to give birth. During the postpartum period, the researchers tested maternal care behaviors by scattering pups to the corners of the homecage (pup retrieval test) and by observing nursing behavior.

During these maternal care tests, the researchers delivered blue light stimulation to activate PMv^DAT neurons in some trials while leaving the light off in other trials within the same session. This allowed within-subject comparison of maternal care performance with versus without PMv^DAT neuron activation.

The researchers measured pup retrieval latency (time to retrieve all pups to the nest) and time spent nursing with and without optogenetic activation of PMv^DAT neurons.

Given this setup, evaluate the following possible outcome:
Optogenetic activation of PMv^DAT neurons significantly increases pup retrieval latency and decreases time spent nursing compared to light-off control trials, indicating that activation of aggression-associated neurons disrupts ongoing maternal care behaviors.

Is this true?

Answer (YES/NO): NO